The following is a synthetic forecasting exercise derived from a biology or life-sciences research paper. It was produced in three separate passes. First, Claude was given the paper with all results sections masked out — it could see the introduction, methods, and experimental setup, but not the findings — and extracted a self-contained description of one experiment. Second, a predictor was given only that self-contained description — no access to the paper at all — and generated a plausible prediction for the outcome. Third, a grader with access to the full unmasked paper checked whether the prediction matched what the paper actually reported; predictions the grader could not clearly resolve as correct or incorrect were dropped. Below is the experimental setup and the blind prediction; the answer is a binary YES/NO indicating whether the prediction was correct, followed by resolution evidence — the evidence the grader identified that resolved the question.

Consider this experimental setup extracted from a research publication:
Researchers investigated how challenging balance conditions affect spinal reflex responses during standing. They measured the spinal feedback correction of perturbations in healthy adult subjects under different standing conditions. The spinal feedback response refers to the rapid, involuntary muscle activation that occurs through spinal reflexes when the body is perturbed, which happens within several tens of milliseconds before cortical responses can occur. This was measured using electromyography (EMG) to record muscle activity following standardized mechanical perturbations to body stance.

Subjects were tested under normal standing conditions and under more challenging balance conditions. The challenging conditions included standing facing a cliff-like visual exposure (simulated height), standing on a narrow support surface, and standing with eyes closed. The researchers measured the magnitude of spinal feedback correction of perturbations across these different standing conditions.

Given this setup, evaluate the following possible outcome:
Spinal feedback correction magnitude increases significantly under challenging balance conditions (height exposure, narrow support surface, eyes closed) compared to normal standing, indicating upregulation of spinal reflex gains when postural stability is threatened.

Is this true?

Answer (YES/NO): NO